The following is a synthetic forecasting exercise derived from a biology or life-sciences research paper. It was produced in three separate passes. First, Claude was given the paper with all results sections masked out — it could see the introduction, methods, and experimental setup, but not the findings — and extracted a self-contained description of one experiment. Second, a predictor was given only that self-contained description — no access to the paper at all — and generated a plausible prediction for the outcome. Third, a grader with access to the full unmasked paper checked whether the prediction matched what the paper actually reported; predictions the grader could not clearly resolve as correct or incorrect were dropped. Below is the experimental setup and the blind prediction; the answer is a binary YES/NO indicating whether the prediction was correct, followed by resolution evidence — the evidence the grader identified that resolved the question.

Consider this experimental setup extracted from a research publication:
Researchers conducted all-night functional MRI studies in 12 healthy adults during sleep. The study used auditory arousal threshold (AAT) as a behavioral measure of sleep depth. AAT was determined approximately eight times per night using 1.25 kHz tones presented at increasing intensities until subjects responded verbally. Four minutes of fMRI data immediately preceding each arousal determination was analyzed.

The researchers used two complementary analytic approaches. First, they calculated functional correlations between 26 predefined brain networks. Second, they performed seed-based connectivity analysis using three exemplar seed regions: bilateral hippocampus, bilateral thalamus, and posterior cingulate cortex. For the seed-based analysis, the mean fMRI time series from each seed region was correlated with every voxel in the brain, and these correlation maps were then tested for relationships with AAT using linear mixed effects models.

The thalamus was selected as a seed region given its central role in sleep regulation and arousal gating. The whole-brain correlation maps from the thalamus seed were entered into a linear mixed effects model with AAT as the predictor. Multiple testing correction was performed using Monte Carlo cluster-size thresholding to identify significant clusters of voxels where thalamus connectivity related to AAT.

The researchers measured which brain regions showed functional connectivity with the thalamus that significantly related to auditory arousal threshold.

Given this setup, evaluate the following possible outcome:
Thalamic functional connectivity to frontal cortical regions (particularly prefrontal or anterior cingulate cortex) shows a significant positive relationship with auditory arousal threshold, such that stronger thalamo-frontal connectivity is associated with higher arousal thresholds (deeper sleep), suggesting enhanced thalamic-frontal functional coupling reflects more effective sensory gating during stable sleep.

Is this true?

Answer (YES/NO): NO